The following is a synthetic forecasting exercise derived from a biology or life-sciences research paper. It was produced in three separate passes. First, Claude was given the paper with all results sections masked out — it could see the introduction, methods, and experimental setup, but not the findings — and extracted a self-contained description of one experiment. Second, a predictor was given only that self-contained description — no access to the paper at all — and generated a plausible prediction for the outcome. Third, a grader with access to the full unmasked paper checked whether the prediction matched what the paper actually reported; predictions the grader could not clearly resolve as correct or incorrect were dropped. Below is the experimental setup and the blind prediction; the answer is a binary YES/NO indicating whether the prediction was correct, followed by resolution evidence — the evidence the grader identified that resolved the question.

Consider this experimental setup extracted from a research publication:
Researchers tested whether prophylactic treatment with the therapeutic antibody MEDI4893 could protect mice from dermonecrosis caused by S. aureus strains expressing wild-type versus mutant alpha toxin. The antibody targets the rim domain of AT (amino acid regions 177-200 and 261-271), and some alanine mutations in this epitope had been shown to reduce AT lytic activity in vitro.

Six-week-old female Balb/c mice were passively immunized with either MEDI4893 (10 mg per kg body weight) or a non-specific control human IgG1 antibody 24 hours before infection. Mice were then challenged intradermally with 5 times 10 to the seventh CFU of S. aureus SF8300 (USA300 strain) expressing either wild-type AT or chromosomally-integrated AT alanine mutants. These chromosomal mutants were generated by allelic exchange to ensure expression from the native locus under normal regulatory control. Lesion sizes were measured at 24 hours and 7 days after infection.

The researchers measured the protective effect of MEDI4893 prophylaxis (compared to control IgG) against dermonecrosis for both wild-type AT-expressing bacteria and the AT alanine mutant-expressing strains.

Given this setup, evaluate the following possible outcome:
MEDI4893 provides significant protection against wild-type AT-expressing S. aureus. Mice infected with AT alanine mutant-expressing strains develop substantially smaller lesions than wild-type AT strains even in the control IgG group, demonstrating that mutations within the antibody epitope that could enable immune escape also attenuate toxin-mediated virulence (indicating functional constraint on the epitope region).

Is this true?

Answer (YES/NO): YES